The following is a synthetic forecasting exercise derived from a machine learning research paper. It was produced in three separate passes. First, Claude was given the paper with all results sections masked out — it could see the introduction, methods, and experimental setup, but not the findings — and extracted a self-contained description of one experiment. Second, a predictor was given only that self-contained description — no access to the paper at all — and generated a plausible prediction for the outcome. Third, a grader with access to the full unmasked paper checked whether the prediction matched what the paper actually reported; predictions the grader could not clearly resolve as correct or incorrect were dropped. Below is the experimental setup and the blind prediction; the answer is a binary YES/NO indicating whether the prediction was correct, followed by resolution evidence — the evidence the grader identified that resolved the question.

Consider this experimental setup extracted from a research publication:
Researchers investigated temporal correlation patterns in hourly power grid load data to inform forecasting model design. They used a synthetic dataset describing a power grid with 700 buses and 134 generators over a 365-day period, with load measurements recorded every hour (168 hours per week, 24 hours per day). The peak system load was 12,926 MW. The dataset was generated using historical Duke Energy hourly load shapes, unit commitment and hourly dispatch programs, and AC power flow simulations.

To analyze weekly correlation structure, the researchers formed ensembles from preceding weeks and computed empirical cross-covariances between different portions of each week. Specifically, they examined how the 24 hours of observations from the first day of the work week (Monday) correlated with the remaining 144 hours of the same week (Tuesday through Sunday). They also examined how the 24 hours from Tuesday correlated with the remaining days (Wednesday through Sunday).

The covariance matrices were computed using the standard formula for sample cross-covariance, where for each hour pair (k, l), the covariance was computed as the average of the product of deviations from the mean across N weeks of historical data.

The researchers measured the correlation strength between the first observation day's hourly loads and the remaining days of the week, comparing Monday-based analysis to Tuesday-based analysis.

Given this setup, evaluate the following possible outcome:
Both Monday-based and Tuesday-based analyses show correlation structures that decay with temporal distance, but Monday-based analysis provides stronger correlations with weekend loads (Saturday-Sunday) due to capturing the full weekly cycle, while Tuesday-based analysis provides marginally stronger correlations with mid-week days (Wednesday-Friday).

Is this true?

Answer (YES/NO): NO